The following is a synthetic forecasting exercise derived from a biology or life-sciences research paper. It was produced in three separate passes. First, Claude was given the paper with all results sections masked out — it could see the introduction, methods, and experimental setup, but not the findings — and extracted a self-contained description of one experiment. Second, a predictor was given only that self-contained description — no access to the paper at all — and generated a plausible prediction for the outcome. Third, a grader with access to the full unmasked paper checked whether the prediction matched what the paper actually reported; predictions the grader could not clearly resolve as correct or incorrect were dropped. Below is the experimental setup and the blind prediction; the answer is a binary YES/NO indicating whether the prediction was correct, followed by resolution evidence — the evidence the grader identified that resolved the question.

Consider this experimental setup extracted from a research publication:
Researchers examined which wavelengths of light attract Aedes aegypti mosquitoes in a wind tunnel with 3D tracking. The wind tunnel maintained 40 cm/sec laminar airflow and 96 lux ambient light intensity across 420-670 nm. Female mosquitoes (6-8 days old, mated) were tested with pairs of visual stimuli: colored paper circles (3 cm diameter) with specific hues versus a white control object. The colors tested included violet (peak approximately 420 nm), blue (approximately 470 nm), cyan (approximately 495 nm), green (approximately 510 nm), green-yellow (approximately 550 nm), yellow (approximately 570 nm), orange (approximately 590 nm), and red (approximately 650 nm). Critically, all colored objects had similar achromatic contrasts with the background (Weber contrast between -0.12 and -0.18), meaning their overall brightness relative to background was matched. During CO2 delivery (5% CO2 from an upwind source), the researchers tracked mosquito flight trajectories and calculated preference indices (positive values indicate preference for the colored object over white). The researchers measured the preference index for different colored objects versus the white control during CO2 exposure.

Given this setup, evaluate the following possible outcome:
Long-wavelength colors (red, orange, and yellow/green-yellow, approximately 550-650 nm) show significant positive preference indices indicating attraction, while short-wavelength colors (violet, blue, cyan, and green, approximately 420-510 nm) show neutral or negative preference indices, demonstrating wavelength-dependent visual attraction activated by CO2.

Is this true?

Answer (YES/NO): NO